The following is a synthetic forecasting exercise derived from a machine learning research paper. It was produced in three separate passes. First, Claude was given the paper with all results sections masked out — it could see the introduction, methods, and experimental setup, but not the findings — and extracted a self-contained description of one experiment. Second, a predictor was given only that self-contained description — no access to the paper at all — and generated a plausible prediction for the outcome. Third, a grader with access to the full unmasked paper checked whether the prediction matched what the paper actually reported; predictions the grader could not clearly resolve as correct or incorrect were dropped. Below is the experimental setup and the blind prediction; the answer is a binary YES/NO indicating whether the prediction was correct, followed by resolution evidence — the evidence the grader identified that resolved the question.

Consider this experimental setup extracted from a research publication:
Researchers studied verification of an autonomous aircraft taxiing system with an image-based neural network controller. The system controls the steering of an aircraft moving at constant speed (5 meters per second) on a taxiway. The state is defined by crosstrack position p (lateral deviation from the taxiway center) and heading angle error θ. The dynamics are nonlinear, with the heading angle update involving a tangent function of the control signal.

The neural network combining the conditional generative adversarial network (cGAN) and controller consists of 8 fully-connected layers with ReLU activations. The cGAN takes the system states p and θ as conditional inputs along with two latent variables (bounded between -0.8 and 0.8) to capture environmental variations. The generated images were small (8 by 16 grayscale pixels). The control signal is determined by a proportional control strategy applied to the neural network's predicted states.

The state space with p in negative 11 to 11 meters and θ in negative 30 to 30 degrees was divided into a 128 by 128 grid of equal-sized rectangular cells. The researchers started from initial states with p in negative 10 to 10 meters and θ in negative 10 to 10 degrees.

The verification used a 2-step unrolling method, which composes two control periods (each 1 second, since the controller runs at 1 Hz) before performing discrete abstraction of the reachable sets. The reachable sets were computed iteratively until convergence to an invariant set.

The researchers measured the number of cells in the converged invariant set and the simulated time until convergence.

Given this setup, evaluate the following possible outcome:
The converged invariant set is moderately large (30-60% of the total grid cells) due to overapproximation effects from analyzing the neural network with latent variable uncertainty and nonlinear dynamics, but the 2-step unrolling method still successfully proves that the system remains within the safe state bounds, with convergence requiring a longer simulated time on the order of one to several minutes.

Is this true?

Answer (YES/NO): NO